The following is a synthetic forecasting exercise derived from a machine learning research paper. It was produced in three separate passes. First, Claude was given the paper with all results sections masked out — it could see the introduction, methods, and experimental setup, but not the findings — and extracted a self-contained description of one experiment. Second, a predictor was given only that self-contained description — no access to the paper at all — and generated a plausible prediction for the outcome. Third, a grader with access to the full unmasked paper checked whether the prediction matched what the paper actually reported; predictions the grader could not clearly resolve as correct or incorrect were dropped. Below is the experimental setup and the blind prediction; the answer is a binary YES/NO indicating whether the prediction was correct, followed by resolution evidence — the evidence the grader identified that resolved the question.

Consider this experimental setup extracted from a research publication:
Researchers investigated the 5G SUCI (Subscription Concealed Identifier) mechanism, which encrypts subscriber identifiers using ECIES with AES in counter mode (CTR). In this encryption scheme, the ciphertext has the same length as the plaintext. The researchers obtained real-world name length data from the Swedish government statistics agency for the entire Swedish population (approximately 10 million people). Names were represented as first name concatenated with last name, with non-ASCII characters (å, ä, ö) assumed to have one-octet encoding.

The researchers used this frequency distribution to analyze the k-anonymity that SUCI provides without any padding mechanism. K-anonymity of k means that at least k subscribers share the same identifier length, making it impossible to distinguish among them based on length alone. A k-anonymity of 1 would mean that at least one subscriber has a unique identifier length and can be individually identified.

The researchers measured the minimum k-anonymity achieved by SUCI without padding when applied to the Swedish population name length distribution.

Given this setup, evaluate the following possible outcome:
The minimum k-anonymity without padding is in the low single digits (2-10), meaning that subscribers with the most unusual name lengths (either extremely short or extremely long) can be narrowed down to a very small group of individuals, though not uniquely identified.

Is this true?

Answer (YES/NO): YES